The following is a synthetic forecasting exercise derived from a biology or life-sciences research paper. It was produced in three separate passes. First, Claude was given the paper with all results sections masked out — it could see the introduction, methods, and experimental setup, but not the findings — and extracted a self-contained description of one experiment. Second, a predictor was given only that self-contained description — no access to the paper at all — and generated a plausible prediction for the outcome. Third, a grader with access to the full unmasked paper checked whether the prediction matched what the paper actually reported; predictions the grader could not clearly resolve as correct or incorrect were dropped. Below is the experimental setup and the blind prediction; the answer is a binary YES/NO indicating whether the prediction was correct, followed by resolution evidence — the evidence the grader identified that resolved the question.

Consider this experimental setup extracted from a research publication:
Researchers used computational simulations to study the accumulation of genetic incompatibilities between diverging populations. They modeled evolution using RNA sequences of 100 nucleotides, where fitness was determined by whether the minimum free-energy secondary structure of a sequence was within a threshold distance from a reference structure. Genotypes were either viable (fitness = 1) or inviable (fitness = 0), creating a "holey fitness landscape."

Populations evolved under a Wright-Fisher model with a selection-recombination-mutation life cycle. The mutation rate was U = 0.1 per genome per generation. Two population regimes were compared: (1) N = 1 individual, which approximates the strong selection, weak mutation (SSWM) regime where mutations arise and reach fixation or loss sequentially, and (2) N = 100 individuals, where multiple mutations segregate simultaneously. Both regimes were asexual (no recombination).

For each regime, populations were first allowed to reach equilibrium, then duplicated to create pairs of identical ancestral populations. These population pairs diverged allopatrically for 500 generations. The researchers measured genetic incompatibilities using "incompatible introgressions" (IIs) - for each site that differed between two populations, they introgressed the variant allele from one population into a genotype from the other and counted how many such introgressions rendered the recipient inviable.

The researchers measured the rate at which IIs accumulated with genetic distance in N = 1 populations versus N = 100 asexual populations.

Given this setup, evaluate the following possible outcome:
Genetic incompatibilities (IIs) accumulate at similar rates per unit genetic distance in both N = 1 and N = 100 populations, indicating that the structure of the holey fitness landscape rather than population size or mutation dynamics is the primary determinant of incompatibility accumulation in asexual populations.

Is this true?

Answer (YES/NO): NO